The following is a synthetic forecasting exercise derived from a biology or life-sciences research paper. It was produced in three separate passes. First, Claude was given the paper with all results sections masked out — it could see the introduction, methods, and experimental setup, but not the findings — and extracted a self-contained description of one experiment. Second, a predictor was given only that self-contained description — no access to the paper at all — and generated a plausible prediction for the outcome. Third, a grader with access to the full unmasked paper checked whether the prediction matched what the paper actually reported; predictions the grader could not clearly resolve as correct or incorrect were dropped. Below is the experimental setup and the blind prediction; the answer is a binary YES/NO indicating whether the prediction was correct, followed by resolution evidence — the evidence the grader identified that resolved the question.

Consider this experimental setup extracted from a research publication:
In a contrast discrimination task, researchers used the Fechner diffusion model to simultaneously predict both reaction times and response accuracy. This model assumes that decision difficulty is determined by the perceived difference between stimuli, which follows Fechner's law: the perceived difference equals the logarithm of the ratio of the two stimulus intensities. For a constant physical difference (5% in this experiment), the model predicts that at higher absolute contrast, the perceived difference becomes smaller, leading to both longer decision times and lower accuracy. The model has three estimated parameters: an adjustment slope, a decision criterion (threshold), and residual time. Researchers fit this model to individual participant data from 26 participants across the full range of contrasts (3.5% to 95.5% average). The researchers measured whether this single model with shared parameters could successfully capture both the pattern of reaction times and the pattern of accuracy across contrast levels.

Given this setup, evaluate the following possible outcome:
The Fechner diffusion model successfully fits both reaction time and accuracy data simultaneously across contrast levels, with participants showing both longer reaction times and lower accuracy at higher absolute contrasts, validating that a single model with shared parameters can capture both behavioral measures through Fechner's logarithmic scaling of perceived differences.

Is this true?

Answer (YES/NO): NO